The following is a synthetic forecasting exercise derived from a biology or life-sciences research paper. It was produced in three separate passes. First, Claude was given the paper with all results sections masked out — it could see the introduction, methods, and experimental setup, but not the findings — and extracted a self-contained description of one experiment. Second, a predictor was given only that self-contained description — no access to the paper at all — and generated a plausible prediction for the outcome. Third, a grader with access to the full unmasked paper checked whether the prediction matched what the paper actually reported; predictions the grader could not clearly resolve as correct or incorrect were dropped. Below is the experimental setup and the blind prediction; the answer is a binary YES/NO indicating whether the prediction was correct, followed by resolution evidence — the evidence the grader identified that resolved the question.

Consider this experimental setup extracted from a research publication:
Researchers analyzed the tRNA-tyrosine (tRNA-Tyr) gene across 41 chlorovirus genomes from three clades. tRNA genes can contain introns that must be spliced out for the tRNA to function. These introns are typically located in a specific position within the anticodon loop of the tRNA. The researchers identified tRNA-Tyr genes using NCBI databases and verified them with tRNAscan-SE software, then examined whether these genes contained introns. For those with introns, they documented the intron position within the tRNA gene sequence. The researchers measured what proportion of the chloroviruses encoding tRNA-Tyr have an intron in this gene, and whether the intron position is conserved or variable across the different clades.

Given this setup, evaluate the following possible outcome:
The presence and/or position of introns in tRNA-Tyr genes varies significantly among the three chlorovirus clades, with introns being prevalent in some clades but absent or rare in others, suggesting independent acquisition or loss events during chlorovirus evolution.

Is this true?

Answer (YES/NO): NO